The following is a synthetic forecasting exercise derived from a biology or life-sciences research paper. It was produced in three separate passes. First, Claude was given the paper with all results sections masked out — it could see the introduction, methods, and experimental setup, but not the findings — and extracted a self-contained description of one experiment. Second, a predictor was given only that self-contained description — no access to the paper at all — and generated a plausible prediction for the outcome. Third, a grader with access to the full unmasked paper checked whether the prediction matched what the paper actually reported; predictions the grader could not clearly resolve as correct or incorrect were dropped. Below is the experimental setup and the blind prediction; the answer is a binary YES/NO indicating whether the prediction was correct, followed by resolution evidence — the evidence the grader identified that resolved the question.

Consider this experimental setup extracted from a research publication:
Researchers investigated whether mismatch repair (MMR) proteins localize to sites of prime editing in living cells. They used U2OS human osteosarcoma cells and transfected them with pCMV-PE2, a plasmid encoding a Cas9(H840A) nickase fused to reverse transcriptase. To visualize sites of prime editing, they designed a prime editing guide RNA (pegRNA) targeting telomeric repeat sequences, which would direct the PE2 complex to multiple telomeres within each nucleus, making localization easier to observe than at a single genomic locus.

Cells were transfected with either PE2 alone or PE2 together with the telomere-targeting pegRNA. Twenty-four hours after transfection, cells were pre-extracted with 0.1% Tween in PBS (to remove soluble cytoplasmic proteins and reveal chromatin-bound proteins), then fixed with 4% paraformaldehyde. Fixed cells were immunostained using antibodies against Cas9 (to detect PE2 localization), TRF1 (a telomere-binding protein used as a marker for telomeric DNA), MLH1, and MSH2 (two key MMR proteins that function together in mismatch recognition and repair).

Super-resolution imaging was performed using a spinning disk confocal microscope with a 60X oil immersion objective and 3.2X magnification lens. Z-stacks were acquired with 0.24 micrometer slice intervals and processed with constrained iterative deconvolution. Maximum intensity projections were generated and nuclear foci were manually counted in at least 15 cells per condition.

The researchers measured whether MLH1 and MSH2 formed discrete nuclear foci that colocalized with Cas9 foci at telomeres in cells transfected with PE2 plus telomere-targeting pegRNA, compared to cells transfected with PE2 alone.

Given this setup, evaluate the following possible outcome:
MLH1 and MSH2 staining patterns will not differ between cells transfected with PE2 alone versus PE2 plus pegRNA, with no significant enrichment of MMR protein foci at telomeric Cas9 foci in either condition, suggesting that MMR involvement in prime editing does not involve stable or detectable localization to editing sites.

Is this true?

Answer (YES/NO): NO